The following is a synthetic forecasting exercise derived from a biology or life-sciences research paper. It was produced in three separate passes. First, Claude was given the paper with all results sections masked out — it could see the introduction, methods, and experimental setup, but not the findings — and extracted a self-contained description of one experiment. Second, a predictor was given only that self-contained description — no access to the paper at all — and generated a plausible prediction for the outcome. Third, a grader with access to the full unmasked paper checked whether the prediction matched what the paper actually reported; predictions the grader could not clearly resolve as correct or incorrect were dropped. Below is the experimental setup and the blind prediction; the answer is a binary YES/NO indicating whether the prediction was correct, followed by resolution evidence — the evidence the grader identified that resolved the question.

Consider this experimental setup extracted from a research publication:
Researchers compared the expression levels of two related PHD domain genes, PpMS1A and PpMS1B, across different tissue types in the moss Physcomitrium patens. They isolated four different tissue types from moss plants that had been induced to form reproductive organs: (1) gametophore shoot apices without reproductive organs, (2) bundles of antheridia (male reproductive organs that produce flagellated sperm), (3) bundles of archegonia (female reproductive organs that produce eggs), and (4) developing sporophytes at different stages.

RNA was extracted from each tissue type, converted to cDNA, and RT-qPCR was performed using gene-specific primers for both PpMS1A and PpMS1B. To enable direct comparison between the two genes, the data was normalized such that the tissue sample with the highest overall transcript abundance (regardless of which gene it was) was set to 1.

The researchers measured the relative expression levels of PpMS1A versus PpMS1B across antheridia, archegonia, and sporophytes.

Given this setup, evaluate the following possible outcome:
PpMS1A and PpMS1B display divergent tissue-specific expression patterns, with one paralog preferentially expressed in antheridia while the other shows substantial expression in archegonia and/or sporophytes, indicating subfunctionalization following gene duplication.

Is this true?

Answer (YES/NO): NO